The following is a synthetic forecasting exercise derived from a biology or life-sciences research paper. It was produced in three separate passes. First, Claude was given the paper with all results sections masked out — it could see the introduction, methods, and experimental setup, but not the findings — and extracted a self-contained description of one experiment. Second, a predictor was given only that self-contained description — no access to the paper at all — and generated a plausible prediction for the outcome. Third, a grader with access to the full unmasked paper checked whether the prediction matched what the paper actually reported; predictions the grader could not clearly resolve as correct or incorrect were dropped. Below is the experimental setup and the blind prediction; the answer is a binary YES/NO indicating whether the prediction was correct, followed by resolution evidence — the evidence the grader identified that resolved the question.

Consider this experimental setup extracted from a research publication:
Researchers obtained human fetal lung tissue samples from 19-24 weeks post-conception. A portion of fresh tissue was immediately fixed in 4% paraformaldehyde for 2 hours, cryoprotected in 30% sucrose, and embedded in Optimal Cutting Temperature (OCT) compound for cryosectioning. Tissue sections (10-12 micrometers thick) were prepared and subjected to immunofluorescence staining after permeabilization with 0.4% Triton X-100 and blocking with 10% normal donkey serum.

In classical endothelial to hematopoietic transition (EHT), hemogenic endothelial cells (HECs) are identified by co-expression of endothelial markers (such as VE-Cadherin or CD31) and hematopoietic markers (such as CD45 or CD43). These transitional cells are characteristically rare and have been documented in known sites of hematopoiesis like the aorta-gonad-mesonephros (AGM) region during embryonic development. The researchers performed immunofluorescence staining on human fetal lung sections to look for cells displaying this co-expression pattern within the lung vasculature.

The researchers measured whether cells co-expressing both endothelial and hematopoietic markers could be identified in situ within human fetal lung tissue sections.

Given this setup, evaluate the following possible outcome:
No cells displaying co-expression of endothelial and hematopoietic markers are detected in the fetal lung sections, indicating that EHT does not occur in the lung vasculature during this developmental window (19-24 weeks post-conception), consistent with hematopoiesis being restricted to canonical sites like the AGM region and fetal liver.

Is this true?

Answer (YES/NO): NO